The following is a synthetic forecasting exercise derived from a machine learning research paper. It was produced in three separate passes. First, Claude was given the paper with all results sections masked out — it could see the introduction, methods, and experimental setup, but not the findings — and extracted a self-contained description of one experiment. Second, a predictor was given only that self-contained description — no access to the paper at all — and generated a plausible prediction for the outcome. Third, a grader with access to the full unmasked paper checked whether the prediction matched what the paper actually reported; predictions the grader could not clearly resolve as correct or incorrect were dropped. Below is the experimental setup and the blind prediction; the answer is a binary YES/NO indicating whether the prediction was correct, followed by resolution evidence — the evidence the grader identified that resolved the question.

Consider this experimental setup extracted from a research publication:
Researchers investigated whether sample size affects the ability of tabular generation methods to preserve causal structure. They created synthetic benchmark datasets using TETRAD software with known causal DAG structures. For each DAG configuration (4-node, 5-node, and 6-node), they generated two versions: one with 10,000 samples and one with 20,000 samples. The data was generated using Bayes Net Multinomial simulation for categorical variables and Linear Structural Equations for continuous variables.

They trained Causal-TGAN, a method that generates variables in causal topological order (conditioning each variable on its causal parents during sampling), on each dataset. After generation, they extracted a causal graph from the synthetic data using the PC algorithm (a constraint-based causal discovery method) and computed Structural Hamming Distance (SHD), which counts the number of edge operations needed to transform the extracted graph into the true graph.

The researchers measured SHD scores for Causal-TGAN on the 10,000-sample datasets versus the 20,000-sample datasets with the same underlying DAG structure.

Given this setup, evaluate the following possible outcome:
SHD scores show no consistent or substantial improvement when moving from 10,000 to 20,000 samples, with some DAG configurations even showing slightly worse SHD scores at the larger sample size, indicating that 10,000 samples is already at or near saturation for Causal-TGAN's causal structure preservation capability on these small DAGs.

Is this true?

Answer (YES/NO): YES